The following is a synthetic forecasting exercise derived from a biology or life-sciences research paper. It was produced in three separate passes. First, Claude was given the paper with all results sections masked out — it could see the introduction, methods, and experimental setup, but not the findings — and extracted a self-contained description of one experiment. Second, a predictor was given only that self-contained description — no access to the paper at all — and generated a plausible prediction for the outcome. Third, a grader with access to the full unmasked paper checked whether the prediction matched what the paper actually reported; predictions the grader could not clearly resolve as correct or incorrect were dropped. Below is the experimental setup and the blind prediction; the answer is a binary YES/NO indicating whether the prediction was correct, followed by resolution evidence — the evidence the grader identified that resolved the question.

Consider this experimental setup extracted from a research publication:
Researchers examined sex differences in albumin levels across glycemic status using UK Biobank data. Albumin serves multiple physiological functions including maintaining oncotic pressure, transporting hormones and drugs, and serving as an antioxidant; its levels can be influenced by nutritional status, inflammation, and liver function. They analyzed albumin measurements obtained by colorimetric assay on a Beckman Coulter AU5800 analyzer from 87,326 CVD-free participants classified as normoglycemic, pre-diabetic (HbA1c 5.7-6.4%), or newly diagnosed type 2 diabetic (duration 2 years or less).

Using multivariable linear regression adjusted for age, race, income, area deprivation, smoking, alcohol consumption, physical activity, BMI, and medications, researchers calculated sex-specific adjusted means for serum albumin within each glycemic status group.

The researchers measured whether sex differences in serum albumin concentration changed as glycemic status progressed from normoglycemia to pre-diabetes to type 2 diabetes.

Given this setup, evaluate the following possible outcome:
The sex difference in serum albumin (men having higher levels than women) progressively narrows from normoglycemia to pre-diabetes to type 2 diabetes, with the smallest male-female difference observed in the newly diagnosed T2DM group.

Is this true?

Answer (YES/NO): NO